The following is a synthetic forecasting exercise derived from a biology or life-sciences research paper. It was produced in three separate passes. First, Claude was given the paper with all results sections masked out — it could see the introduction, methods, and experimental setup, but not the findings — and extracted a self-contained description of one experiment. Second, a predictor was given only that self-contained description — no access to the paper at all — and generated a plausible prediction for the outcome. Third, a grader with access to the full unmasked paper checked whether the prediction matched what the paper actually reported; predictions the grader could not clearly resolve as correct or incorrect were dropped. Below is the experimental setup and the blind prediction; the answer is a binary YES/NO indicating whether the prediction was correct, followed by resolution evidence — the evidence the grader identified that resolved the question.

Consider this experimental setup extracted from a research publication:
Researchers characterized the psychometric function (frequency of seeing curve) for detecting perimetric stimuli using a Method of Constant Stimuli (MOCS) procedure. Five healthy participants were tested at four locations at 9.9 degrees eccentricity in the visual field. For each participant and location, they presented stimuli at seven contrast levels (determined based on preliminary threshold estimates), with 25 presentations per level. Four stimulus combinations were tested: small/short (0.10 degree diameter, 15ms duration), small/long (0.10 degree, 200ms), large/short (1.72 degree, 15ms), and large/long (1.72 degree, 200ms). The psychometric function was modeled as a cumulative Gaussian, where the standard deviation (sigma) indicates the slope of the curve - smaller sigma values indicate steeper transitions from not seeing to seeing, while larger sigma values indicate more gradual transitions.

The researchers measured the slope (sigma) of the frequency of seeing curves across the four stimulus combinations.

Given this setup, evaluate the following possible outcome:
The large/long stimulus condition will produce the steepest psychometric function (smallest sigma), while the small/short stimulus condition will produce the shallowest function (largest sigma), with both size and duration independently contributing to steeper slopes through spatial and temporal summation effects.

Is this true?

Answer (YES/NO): NO